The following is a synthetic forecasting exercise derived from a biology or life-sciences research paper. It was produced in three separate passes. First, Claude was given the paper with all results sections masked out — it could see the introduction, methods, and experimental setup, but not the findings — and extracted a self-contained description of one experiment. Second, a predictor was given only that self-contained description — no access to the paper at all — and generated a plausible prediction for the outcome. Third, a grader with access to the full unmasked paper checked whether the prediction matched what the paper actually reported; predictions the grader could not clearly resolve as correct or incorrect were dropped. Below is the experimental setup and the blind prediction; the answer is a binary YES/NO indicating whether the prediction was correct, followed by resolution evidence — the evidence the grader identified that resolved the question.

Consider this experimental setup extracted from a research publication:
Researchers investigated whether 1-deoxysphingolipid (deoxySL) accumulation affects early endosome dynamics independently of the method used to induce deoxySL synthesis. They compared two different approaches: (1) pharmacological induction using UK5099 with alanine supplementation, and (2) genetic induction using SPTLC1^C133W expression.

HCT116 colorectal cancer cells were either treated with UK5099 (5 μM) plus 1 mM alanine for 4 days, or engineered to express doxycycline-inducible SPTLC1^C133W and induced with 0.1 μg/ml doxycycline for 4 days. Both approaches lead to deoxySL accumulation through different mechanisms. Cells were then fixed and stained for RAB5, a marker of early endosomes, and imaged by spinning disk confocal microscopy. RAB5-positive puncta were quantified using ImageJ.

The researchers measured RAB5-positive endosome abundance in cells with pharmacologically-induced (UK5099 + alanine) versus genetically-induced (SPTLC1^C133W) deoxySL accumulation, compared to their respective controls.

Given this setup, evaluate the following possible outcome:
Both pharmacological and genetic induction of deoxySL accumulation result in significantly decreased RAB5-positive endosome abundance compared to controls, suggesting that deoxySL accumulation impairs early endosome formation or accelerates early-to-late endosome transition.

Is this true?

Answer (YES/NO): YES